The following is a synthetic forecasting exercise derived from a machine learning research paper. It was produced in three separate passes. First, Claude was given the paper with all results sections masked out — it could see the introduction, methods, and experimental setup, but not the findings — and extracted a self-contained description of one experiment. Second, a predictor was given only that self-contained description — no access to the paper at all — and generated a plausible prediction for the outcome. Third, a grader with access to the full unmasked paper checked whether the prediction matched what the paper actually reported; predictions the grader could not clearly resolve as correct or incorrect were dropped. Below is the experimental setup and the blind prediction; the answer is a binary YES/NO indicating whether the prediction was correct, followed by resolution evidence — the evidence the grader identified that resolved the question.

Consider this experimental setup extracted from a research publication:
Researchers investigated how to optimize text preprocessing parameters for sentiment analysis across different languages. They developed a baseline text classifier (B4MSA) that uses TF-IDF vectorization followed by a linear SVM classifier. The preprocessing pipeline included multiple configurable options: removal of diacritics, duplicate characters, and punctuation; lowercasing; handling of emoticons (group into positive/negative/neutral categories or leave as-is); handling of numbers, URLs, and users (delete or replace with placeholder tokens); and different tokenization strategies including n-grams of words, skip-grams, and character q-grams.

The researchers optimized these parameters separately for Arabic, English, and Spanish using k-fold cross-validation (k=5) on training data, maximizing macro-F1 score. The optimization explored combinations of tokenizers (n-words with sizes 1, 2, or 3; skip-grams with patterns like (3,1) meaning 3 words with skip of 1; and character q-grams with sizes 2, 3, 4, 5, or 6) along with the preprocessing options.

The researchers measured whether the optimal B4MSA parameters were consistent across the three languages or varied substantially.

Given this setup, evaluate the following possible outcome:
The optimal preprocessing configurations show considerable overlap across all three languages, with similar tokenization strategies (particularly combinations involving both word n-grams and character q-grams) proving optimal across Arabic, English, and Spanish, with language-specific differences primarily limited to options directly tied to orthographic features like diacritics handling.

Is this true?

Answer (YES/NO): NO